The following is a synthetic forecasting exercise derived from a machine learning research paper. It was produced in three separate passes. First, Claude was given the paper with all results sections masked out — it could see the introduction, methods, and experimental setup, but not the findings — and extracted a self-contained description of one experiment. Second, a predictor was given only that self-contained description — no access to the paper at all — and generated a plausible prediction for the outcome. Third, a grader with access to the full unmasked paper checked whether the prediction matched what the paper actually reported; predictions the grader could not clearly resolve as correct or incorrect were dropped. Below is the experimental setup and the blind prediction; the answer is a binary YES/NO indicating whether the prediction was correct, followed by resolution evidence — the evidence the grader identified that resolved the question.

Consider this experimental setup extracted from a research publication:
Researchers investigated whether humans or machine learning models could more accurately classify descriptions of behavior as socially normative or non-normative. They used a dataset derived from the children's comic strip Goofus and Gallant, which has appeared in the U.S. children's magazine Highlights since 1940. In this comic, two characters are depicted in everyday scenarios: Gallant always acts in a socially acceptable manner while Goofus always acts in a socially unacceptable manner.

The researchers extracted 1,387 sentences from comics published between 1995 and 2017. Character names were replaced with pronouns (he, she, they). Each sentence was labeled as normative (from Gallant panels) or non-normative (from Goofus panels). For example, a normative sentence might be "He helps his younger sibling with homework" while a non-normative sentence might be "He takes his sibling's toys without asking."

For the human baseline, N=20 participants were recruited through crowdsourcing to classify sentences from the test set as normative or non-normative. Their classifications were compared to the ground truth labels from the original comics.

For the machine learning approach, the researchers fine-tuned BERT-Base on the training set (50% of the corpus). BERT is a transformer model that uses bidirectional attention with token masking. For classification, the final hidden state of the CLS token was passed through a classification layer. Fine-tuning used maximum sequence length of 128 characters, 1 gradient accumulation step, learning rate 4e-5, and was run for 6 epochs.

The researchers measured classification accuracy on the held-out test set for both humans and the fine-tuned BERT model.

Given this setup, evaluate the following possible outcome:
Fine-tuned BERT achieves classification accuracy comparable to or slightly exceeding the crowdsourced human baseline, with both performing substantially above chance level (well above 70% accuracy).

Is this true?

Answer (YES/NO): NO